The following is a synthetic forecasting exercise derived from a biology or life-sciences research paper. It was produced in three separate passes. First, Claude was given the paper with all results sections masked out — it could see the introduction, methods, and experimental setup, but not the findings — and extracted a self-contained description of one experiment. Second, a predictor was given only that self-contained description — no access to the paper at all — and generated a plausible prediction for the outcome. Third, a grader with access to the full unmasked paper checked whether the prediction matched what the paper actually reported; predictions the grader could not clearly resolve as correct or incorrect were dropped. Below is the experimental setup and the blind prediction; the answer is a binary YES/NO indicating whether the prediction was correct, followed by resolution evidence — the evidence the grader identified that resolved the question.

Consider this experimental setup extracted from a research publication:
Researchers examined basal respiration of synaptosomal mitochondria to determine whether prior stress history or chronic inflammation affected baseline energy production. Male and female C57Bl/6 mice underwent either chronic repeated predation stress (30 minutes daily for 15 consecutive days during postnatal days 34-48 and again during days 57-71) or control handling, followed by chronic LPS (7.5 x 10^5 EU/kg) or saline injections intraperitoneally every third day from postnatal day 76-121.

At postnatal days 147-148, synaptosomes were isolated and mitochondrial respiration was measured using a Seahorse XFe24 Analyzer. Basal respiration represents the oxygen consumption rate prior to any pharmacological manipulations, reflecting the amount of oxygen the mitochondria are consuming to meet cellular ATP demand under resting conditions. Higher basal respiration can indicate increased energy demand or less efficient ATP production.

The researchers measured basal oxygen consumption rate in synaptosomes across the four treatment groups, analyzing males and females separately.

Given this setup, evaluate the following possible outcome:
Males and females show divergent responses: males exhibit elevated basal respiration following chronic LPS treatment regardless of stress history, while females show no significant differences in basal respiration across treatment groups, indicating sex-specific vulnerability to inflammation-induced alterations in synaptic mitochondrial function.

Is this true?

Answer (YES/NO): NO